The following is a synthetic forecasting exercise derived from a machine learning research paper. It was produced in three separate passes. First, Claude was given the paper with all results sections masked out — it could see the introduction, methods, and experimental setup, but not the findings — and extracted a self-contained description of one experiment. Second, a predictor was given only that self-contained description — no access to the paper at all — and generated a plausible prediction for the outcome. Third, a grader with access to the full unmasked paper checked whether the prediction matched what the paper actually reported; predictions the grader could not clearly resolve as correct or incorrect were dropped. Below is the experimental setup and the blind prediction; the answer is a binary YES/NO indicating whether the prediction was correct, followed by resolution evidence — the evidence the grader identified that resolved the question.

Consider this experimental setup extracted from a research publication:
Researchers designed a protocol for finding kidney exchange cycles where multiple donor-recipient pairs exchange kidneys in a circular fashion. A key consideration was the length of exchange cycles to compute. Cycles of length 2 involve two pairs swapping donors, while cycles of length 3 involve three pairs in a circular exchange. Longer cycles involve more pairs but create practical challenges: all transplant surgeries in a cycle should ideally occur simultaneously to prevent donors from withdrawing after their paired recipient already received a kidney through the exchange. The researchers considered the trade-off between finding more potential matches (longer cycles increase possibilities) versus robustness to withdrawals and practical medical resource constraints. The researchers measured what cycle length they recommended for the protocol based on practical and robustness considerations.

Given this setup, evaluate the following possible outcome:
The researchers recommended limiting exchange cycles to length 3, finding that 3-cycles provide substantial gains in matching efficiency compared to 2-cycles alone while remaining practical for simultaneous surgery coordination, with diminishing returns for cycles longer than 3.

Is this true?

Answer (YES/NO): NO